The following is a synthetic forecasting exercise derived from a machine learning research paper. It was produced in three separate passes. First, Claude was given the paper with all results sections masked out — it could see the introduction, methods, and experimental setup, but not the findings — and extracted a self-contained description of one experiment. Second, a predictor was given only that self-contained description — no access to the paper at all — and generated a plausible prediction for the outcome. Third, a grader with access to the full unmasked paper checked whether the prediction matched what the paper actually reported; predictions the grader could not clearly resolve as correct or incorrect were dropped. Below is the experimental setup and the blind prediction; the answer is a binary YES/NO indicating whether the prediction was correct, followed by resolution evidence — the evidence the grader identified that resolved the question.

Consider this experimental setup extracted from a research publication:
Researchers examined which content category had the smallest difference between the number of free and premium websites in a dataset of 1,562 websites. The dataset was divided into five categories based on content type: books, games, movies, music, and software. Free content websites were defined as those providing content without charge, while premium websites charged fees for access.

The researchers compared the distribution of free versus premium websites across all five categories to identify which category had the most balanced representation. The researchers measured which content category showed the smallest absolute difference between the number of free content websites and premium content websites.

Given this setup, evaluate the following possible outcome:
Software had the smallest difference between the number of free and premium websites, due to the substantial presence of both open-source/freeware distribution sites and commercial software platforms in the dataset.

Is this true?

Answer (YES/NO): NO